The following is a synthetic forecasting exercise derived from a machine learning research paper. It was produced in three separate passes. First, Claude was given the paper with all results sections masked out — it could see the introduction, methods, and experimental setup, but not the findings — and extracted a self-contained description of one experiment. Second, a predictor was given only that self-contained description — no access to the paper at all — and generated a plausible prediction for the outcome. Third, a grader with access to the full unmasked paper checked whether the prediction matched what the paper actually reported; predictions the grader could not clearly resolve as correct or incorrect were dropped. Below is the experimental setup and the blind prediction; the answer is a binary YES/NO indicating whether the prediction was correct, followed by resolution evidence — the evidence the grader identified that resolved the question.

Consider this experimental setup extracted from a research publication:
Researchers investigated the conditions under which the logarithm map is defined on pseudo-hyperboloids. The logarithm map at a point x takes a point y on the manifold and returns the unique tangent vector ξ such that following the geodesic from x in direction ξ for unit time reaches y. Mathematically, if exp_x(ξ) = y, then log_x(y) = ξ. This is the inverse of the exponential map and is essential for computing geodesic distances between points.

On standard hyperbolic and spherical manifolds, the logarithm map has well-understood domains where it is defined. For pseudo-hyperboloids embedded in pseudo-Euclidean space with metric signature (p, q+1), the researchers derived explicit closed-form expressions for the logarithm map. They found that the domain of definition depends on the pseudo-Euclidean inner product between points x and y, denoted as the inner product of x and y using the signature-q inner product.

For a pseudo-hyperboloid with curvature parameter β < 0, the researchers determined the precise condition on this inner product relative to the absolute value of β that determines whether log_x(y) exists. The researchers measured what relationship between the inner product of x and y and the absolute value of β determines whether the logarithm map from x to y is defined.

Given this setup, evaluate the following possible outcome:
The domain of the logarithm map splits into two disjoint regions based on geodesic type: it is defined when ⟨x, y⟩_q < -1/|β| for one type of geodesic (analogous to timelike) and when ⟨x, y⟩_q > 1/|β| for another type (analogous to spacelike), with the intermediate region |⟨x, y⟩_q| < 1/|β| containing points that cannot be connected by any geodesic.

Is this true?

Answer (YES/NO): NO